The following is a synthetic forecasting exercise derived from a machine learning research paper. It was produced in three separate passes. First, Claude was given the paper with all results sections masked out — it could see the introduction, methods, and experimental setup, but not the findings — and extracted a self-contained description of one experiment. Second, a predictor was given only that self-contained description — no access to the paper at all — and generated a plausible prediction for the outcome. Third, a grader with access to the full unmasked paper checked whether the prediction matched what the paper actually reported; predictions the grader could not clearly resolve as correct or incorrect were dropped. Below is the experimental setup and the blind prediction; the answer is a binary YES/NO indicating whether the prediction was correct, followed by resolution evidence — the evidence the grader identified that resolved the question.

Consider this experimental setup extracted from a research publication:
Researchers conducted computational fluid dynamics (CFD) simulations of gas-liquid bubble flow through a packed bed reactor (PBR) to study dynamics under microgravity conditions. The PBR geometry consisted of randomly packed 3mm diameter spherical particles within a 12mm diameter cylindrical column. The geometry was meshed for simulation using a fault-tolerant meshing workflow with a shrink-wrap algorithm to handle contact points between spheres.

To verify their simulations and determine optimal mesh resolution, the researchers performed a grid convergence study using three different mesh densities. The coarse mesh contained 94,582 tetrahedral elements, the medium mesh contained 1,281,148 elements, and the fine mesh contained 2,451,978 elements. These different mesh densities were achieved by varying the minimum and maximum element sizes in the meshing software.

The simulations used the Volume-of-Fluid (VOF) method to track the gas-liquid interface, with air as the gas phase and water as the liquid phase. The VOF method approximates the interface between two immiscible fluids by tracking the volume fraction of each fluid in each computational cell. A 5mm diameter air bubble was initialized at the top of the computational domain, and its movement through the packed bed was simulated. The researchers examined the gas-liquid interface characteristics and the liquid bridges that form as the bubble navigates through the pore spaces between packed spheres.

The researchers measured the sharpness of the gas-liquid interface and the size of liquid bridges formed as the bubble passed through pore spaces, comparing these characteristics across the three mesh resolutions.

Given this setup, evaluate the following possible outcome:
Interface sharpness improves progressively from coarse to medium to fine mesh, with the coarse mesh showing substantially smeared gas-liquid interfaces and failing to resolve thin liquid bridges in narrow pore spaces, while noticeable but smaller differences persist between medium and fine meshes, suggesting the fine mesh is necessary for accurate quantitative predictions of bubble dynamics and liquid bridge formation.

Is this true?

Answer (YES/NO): NO